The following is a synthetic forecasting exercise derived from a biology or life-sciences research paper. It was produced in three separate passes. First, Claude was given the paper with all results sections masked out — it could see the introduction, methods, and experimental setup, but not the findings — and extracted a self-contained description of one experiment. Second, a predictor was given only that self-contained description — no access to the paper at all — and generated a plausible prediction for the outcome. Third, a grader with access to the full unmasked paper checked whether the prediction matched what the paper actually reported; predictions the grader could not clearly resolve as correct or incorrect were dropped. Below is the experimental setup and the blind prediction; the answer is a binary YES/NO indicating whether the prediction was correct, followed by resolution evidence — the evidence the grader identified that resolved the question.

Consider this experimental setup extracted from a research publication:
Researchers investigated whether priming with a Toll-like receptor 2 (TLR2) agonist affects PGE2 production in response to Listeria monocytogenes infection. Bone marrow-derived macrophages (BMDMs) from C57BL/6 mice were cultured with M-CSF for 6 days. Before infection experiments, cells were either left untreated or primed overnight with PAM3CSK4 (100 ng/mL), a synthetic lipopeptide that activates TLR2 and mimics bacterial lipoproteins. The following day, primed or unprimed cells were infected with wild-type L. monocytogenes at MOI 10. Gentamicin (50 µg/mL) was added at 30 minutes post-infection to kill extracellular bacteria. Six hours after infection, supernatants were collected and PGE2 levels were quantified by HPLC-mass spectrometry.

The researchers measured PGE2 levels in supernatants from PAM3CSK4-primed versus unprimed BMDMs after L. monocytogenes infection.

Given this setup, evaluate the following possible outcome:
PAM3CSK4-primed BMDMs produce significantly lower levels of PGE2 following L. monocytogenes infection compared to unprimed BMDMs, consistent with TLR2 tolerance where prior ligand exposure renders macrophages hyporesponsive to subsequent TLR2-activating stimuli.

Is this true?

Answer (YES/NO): NO